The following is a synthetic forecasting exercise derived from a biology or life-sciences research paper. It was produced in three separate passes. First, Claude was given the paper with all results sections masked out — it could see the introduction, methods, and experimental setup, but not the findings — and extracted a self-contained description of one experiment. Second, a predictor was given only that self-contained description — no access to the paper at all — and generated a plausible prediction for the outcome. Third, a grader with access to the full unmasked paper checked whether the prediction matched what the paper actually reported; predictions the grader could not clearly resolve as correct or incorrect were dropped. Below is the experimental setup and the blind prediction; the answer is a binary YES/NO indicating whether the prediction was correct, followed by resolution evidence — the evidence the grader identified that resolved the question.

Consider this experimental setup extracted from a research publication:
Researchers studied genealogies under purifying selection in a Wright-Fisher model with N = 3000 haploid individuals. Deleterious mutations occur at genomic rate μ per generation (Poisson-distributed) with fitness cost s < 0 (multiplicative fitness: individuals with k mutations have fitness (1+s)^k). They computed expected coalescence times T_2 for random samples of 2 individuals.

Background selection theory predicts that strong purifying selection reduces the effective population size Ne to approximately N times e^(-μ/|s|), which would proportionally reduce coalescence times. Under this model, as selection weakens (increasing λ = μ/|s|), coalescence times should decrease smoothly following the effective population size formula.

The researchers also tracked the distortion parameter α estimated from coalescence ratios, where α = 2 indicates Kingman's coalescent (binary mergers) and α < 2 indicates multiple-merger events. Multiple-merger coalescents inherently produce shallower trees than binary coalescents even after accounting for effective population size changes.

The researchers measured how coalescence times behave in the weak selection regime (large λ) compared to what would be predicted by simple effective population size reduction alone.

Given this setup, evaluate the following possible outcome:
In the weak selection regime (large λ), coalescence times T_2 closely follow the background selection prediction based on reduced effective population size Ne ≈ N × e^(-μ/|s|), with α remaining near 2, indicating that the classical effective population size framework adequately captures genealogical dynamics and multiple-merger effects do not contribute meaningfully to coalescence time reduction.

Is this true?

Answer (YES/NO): NO